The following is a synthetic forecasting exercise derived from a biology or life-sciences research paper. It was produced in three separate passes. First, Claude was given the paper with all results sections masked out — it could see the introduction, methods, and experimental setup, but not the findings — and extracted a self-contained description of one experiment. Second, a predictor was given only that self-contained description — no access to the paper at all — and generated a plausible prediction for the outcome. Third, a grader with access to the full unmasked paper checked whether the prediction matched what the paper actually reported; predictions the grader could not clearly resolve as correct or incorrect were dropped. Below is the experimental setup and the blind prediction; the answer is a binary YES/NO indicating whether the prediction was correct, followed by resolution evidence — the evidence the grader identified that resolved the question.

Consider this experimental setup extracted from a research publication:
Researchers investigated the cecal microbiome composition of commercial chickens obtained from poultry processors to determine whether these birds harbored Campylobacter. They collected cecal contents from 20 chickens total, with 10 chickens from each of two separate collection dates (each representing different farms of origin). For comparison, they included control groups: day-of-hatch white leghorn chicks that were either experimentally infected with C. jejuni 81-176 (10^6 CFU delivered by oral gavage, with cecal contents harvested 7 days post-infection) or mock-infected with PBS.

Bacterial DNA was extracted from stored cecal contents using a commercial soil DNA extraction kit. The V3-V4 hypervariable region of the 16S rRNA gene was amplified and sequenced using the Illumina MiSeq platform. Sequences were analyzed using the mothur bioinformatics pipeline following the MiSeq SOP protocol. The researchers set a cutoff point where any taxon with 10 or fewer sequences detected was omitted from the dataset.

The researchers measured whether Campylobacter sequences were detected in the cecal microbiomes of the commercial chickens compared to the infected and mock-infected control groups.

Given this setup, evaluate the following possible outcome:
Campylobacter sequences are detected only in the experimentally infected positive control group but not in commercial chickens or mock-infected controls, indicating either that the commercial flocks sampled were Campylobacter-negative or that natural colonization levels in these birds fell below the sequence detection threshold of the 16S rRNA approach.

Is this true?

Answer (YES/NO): YES